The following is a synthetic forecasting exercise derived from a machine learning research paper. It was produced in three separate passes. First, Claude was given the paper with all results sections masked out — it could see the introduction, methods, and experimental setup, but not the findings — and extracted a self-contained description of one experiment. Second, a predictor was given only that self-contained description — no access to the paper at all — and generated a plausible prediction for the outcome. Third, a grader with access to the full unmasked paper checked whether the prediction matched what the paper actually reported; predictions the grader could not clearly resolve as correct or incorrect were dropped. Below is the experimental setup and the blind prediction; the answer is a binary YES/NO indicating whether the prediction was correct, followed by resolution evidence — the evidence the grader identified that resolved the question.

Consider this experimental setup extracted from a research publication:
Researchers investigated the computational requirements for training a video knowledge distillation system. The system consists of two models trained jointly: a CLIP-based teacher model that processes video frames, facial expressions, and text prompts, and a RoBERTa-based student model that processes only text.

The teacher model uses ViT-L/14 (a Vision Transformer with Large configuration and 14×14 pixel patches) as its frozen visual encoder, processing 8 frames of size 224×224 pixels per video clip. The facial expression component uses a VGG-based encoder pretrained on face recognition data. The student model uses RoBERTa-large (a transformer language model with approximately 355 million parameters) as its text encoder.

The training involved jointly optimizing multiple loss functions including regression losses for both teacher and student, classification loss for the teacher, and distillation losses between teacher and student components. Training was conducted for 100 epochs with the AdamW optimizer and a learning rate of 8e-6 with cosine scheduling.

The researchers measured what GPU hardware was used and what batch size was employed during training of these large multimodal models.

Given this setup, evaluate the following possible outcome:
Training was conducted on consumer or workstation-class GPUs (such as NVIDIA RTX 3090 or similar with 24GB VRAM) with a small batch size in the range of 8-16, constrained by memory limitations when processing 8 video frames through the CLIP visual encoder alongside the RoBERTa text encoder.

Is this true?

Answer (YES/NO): NO